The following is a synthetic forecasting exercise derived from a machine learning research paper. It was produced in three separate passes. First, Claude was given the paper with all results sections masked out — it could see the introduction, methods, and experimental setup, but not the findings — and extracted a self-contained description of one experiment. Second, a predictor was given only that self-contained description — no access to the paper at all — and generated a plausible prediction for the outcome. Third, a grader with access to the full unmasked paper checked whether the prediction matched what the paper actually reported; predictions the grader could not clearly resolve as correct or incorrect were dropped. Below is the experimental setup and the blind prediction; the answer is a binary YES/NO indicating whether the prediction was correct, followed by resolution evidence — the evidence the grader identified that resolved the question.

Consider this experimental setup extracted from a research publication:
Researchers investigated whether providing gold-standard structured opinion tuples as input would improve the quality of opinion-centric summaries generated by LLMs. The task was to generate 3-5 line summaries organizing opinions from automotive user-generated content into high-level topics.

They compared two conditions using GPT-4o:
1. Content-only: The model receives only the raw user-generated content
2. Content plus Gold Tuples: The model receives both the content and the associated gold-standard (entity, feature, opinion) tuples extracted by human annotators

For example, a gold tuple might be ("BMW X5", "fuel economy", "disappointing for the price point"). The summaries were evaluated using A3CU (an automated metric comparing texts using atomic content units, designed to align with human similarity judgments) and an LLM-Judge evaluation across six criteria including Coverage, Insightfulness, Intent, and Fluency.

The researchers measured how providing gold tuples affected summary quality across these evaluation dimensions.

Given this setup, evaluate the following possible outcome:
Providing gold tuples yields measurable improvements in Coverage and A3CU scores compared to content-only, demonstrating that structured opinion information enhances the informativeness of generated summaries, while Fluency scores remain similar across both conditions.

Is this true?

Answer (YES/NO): NO